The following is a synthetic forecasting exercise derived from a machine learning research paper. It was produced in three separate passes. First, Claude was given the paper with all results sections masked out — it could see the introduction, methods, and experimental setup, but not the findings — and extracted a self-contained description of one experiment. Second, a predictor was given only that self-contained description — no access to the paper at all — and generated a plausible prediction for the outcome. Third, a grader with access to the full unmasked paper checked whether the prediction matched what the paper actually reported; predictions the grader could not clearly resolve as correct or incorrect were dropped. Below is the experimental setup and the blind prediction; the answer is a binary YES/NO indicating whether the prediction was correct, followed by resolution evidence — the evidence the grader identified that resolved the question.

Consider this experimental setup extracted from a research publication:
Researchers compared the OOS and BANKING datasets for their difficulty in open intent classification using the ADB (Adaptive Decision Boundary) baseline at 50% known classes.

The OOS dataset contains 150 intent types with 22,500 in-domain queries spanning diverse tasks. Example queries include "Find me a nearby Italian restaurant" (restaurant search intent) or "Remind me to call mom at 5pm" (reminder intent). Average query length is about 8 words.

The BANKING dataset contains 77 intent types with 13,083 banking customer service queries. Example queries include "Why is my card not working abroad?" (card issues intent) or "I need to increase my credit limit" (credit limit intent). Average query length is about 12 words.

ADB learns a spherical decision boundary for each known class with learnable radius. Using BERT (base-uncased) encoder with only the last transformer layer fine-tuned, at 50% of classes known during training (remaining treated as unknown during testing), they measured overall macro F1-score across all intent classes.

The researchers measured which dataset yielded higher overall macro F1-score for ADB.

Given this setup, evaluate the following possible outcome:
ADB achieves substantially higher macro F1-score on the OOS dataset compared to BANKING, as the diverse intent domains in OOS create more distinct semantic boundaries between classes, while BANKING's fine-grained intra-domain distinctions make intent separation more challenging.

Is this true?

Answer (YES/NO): YES